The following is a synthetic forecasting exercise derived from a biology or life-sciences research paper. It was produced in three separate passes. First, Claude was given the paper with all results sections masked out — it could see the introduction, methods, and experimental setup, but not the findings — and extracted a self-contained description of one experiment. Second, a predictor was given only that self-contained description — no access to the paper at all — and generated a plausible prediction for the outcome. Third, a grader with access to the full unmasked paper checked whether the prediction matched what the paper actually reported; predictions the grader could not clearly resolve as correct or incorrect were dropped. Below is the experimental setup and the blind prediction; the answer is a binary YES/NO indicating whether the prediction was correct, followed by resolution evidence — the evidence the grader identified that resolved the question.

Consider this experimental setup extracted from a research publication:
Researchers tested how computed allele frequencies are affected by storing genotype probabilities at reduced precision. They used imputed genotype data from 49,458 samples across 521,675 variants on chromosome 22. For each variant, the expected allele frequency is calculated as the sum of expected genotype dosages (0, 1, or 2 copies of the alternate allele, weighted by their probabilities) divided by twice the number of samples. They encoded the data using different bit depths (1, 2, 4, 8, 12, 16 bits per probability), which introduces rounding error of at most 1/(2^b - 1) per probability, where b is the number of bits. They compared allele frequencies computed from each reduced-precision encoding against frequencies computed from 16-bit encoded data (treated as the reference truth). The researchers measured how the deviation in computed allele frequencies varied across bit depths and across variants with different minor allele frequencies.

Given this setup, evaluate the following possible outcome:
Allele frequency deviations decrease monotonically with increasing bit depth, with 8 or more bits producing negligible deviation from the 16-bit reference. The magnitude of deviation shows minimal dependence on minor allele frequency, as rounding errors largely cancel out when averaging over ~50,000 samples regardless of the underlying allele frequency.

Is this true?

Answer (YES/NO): NO